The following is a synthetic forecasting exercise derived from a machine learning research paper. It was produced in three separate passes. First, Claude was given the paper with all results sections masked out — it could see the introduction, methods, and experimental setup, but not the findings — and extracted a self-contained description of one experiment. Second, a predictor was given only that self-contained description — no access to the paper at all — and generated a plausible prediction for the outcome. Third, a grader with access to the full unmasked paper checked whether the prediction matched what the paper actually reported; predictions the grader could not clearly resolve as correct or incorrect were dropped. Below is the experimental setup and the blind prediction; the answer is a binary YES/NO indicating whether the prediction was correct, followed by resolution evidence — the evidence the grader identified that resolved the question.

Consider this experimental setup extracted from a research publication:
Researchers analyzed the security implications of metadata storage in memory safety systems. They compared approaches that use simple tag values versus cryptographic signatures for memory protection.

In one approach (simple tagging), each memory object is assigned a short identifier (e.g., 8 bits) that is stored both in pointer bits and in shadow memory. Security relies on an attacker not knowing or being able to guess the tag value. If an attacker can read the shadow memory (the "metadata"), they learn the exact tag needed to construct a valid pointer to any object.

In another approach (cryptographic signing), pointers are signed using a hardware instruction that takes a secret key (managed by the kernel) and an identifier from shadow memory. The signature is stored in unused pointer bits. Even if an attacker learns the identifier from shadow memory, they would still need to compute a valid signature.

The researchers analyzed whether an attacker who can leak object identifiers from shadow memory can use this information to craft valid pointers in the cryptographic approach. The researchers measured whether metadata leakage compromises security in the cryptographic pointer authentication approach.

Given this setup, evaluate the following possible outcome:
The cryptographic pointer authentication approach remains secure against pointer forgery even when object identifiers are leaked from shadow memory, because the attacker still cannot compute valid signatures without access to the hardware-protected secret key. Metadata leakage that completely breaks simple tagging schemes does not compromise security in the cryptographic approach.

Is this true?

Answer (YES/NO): YES